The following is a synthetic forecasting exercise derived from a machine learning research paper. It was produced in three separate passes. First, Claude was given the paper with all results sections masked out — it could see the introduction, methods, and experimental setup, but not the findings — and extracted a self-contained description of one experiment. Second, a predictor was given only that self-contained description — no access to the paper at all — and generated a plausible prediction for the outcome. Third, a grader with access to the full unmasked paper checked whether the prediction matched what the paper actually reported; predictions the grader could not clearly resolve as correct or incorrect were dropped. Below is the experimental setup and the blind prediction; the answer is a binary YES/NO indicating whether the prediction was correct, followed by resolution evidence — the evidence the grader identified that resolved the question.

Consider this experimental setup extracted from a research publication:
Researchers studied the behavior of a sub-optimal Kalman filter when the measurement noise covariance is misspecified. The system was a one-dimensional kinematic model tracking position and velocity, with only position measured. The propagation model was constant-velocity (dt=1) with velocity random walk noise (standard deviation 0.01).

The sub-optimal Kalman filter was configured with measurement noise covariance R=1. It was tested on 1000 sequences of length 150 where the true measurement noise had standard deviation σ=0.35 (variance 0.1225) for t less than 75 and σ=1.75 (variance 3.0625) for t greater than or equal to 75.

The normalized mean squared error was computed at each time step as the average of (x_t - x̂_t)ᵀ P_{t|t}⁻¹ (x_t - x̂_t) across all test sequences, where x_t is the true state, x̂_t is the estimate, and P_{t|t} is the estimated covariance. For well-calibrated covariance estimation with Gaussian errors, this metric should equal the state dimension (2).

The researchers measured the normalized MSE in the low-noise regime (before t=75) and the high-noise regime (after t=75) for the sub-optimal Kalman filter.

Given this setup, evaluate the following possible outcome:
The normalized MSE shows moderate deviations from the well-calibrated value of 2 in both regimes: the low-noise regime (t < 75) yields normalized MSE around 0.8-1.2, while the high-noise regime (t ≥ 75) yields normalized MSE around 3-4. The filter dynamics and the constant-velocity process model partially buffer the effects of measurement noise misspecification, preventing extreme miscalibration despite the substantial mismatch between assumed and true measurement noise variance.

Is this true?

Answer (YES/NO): NO